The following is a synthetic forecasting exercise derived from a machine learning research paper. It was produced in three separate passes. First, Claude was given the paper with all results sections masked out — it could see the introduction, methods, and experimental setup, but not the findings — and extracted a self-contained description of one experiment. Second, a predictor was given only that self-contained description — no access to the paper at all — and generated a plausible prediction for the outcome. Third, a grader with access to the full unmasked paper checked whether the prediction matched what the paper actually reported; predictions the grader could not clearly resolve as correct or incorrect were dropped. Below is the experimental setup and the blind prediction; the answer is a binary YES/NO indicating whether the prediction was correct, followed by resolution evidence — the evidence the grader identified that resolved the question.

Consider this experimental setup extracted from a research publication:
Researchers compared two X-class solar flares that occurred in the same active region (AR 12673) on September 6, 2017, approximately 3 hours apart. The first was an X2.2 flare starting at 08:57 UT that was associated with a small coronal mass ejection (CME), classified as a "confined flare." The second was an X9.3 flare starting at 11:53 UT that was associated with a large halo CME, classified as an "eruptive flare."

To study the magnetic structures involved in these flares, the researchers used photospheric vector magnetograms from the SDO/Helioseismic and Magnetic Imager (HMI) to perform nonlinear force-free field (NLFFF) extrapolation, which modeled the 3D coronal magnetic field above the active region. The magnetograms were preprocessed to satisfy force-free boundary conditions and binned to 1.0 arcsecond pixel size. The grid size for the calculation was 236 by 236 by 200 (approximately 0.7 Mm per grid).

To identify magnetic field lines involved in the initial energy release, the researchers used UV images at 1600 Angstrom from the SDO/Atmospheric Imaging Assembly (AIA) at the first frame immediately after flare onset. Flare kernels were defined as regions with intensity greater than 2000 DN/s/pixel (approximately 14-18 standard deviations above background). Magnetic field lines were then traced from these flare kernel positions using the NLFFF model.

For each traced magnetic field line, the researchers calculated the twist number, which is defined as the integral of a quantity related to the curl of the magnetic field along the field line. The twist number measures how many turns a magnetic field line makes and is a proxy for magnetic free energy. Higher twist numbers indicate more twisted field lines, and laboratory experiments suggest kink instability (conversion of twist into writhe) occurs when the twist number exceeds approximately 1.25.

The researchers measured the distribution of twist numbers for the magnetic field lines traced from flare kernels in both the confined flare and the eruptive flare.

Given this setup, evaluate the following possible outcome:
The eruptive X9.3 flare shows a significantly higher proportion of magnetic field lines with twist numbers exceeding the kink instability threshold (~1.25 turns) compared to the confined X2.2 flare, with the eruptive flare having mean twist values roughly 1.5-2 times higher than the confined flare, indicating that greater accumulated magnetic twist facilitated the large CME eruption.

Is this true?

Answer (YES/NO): NO